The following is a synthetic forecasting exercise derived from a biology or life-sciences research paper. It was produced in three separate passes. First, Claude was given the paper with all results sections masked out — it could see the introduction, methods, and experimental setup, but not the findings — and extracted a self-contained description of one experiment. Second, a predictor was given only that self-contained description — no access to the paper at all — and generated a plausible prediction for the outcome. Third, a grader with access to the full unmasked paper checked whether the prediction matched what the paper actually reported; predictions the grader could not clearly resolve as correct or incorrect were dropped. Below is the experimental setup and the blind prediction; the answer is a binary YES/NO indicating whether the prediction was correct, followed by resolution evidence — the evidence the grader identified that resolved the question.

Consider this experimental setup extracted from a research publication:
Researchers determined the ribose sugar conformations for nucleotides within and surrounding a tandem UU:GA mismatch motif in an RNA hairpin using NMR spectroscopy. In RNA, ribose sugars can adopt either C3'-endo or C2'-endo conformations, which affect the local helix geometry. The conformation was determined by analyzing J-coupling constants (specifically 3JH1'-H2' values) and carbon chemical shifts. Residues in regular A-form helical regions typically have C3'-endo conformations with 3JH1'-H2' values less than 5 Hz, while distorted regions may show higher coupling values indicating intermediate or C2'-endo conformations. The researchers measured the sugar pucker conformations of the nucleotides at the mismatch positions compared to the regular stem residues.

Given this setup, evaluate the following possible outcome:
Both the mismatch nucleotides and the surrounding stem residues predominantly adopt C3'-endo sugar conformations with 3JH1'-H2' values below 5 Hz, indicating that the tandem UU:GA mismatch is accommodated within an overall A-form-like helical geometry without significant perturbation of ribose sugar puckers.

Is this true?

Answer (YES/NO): YES